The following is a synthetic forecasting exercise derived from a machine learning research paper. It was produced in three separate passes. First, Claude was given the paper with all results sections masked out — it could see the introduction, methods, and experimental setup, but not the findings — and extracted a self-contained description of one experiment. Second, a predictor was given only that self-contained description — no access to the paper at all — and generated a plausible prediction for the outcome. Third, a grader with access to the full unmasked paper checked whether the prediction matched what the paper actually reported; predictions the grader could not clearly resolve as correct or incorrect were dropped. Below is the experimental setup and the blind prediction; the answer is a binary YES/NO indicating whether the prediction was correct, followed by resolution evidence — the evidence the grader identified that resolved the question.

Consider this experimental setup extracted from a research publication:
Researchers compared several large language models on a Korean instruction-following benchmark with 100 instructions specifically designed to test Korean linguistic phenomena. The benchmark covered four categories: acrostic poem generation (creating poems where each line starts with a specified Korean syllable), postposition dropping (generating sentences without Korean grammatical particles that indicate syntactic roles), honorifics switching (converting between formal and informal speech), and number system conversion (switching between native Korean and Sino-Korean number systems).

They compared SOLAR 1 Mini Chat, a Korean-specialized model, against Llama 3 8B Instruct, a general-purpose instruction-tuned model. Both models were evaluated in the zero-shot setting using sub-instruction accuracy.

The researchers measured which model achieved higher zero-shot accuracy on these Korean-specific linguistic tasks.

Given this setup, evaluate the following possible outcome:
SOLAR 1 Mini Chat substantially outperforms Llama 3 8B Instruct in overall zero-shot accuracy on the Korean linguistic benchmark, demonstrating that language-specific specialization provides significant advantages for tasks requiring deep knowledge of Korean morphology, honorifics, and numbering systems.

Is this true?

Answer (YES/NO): NO